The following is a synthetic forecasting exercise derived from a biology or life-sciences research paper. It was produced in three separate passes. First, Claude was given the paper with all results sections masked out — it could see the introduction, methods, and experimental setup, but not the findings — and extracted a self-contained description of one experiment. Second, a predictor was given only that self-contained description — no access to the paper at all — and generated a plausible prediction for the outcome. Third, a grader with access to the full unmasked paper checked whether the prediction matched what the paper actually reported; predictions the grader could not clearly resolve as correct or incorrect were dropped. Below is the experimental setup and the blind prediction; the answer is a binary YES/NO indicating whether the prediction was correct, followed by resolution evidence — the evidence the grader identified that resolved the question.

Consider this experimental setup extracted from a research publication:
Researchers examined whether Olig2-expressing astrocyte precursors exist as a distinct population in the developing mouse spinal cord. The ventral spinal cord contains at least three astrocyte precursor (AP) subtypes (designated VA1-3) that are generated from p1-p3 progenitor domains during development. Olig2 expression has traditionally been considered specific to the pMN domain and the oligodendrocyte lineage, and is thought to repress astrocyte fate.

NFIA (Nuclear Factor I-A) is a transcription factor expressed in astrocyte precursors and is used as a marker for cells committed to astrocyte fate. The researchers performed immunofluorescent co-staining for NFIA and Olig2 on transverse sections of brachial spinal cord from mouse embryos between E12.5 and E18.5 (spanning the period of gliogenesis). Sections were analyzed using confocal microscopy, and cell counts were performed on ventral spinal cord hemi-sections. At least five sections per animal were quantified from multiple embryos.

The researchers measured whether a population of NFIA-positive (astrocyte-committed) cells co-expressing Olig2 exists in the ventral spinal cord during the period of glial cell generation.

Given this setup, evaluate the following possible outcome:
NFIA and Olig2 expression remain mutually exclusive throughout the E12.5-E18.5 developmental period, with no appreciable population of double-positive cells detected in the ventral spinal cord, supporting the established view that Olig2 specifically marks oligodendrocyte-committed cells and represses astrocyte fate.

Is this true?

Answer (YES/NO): NO